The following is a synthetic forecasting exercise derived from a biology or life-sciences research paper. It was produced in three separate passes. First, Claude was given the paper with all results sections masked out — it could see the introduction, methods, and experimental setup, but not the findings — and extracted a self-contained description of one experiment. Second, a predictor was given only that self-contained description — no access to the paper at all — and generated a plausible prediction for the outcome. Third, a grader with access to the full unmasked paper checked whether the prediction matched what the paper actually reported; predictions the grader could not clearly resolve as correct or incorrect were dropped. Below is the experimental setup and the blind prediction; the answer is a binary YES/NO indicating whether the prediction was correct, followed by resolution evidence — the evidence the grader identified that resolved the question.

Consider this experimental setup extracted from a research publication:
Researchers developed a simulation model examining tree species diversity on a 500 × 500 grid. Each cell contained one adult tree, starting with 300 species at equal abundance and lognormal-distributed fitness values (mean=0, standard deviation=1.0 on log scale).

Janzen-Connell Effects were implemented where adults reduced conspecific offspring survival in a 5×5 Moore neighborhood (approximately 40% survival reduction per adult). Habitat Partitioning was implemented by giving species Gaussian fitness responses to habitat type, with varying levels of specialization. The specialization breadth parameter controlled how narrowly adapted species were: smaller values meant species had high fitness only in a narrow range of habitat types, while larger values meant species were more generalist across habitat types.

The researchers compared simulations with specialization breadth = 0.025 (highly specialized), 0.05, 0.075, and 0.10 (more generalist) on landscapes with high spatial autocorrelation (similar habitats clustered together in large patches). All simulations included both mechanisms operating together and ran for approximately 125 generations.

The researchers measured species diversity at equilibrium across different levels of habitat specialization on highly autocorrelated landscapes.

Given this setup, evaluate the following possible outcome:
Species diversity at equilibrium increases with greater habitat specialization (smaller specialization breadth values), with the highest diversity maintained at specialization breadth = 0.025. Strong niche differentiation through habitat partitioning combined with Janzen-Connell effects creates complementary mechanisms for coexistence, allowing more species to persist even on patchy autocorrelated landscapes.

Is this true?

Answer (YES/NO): YES